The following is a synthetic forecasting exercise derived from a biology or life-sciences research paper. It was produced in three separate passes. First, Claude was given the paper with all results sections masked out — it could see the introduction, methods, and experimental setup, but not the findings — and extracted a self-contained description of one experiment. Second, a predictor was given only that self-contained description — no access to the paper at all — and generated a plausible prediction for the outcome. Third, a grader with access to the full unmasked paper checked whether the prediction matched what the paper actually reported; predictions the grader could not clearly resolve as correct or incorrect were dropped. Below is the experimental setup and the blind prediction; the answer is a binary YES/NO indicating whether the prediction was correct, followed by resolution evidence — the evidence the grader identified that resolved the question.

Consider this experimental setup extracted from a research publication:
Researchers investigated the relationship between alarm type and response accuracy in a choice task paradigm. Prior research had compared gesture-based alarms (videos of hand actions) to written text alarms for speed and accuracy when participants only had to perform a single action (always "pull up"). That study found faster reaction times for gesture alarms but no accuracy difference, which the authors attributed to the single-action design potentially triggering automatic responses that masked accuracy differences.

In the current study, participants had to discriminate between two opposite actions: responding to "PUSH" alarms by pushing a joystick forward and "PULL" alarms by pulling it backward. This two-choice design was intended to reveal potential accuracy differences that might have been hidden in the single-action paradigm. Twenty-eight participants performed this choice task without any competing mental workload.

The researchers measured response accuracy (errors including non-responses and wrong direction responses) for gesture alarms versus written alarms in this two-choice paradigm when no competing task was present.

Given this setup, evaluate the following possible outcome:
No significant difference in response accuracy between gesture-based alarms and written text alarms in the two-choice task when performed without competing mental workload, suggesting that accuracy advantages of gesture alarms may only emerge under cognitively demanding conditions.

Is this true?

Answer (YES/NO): NO